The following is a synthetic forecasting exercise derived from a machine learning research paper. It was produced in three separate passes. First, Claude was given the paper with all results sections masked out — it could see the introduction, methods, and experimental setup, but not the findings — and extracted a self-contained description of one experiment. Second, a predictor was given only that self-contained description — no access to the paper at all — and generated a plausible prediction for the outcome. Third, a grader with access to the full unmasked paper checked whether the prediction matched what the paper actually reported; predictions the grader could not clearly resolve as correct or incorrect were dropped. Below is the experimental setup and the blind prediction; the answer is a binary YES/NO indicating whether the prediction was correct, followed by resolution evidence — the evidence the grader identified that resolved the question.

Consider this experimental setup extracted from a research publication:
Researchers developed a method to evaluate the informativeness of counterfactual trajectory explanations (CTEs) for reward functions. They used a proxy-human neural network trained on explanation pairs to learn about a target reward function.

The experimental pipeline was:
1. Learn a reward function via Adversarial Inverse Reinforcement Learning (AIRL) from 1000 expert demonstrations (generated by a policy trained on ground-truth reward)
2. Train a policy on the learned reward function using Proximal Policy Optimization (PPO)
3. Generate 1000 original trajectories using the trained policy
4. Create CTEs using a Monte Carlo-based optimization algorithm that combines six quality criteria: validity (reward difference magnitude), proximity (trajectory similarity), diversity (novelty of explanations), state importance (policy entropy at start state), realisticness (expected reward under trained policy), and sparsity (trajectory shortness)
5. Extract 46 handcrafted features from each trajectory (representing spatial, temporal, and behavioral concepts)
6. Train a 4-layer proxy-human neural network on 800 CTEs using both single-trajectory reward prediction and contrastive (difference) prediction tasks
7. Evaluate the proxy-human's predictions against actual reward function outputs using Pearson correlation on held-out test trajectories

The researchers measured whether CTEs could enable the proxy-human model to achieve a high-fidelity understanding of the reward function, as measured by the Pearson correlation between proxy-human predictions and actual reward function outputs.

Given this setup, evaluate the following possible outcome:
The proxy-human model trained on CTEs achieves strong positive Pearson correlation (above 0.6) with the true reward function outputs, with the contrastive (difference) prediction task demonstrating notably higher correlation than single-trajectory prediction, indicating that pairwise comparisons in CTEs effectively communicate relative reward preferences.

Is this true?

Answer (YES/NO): NO